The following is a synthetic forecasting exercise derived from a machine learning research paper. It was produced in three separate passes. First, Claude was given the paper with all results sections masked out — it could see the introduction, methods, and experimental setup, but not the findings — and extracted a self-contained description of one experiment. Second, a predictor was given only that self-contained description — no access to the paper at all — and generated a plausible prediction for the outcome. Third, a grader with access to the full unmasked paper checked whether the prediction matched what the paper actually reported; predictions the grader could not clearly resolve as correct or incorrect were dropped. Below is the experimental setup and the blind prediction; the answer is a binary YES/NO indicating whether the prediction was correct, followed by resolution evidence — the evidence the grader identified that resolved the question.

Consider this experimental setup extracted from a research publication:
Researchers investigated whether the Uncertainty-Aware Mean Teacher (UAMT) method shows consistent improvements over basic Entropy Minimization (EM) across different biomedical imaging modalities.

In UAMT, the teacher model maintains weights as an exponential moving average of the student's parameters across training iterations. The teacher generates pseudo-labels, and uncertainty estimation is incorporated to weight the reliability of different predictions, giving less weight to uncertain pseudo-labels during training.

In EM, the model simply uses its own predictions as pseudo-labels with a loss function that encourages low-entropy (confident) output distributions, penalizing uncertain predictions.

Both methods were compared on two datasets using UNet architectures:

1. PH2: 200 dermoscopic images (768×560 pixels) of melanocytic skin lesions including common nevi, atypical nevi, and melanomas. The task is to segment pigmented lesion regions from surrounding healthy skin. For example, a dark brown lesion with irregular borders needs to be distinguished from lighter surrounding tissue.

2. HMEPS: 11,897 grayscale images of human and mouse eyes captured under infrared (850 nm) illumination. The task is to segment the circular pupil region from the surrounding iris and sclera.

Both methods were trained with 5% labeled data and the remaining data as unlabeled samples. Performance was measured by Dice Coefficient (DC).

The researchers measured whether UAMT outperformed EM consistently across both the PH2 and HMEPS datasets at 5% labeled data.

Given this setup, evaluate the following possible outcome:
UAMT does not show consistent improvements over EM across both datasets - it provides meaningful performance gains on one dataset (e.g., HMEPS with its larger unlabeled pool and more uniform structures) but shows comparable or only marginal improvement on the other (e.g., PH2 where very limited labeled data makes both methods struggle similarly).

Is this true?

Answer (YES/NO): NO